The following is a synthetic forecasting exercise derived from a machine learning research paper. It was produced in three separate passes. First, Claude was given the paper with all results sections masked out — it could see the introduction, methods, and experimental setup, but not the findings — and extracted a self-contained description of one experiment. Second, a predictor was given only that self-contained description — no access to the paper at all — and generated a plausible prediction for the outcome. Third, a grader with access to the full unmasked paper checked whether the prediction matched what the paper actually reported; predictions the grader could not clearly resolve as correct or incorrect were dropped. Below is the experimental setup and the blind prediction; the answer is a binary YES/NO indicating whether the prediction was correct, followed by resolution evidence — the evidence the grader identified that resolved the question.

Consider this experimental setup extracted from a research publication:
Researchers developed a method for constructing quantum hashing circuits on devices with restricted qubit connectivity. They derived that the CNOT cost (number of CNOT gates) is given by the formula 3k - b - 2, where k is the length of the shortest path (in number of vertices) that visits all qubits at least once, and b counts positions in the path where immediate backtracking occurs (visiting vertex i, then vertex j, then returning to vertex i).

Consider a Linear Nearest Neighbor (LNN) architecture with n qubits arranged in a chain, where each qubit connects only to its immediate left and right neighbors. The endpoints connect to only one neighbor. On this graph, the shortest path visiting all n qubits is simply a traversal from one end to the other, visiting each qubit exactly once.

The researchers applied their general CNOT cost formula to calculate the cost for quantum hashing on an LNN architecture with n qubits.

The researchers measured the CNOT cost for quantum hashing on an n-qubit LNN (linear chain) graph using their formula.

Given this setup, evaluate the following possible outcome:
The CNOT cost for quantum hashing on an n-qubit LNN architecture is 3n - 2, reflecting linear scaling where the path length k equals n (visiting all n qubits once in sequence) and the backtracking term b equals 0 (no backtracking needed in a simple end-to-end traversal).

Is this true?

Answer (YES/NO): NO